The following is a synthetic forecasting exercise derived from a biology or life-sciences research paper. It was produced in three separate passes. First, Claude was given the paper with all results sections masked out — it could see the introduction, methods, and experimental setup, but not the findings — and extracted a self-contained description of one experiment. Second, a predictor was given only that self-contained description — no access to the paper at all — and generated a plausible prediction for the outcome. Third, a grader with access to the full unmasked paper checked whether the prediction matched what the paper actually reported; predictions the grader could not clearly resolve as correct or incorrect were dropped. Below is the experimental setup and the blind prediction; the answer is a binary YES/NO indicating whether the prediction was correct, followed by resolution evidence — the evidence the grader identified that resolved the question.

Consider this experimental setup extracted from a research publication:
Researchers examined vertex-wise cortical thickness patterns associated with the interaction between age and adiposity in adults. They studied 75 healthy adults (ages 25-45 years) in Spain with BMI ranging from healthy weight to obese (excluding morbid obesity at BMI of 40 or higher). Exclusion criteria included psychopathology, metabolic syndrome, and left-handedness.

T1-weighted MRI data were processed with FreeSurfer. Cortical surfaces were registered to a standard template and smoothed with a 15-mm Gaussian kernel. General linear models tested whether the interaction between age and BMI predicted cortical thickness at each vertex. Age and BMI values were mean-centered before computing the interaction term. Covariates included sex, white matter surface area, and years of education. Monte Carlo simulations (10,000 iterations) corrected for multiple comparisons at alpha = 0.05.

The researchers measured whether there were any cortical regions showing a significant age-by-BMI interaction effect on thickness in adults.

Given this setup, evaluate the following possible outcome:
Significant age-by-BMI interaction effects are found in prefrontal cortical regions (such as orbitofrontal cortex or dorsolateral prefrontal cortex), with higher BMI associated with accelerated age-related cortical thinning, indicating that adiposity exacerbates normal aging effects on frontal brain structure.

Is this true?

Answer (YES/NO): NO